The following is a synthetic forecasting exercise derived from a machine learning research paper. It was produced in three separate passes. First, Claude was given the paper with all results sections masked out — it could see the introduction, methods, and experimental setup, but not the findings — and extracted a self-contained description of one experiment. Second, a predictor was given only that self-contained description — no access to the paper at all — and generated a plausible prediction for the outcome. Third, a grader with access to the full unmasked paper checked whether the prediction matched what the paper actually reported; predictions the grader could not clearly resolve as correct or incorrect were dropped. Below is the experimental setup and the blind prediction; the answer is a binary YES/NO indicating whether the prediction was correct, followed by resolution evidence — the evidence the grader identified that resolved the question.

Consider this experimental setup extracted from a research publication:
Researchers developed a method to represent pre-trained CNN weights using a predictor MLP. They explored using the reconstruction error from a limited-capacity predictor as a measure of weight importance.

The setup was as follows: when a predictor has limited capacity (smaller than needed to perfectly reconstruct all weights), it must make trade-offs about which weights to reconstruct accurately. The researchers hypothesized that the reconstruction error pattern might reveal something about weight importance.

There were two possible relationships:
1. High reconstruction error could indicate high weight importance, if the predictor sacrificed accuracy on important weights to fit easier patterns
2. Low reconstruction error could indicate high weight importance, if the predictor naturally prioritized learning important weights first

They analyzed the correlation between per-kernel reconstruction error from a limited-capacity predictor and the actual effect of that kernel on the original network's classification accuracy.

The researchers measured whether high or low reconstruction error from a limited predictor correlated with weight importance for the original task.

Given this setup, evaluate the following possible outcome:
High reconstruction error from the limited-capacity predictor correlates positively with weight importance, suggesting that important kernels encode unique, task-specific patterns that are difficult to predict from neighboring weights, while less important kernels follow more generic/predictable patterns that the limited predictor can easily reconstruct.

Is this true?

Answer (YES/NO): NO